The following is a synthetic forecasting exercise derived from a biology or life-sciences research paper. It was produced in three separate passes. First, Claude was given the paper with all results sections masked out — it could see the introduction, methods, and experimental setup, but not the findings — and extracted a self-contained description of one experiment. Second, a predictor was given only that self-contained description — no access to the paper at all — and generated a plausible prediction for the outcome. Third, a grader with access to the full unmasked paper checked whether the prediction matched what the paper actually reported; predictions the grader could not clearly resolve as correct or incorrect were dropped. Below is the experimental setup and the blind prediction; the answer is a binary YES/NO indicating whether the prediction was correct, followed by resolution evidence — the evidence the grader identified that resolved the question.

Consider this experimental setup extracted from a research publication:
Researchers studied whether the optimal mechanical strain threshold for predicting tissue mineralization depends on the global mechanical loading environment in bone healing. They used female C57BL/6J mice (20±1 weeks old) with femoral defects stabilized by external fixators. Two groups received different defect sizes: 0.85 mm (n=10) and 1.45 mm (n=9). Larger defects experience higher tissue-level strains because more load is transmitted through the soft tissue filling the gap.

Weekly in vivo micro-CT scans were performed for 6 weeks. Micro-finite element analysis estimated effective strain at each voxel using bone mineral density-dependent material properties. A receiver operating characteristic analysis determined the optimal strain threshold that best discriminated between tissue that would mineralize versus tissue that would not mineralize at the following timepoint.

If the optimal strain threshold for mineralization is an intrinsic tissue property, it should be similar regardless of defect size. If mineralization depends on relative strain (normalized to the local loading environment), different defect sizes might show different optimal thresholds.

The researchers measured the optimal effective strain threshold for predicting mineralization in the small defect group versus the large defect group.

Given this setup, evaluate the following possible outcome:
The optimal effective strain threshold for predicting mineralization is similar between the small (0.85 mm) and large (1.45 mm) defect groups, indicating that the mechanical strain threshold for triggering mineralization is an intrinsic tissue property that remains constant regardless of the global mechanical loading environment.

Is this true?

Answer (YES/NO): YES